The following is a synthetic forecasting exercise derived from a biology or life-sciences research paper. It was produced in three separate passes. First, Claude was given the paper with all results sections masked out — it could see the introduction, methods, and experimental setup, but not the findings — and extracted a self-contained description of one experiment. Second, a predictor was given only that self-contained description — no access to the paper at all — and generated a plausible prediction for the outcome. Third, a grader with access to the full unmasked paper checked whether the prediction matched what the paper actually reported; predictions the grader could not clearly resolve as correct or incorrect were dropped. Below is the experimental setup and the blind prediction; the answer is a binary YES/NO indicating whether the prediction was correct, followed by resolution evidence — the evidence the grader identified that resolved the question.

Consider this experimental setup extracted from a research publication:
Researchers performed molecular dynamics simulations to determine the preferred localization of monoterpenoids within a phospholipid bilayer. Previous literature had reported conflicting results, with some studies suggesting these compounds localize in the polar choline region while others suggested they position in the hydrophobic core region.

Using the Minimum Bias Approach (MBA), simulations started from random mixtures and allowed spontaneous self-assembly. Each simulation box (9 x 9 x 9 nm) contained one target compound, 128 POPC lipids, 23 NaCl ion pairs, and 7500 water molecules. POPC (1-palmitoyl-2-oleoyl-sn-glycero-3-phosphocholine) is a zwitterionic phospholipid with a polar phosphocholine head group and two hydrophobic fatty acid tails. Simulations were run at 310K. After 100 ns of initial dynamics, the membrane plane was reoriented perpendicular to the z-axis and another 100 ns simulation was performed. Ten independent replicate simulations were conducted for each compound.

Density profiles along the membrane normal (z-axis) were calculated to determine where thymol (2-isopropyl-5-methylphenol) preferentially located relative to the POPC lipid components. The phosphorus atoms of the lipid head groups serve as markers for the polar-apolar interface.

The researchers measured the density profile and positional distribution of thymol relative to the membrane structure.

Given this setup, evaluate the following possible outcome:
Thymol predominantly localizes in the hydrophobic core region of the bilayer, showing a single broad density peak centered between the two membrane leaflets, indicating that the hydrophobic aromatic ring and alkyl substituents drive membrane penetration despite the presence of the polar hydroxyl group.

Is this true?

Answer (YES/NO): NO